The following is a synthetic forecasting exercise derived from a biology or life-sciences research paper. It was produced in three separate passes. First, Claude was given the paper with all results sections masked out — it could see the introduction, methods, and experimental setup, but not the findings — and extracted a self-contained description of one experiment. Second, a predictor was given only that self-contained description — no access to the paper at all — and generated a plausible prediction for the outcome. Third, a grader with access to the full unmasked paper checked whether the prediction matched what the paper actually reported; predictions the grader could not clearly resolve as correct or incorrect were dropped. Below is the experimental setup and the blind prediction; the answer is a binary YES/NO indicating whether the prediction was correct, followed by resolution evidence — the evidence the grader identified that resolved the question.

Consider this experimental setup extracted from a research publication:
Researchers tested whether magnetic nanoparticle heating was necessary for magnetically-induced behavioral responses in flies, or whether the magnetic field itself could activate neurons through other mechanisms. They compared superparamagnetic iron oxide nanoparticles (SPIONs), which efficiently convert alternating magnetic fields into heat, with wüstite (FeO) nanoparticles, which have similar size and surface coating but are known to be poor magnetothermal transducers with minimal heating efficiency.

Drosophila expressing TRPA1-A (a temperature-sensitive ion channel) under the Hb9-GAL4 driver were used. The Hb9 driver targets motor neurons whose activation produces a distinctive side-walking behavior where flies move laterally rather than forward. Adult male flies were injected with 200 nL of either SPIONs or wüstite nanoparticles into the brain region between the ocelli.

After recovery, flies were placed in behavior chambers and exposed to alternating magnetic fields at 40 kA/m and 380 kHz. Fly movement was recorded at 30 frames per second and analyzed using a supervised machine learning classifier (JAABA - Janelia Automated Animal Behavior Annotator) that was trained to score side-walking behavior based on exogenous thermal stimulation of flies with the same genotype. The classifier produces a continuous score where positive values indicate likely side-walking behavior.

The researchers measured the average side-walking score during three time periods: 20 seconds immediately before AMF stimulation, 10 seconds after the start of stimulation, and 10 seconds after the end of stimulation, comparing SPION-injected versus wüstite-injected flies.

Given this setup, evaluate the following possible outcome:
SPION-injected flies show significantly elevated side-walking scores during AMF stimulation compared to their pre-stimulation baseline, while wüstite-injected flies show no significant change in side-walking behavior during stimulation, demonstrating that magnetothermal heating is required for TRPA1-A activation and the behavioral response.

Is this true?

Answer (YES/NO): YES